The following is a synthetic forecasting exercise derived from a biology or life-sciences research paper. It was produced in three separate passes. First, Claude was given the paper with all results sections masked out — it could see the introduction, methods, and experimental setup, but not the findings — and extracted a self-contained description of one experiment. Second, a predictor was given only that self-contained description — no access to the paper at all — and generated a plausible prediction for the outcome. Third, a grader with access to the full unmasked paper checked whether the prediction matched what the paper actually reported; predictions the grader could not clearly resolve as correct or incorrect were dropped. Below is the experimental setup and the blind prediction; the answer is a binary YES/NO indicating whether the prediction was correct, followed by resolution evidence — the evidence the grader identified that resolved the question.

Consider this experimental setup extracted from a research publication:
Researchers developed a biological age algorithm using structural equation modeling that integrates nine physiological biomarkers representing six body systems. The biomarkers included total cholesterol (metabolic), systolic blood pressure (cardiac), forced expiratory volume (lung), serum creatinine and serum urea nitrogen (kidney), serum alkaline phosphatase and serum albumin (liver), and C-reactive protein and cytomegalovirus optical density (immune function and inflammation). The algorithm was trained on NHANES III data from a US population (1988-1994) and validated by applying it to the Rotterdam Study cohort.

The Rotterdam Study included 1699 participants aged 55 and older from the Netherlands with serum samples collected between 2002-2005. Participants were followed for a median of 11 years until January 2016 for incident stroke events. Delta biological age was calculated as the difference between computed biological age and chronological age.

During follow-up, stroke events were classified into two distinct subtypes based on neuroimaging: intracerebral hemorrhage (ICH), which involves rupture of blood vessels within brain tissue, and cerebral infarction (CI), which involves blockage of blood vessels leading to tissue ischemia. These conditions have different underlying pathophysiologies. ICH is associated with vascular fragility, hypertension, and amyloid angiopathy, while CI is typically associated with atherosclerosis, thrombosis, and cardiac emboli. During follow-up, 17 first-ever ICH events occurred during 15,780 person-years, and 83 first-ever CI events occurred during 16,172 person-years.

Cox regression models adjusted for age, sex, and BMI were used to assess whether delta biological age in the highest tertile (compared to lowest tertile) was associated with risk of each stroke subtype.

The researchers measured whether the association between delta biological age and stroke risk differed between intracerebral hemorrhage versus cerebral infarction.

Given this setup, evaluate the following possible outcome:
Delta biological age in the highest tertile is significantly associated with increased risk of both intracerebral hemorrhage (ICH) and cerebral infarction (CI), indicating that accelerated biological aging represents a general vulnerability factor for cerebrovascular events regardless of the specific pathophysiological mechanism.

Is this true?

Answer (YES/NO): YES